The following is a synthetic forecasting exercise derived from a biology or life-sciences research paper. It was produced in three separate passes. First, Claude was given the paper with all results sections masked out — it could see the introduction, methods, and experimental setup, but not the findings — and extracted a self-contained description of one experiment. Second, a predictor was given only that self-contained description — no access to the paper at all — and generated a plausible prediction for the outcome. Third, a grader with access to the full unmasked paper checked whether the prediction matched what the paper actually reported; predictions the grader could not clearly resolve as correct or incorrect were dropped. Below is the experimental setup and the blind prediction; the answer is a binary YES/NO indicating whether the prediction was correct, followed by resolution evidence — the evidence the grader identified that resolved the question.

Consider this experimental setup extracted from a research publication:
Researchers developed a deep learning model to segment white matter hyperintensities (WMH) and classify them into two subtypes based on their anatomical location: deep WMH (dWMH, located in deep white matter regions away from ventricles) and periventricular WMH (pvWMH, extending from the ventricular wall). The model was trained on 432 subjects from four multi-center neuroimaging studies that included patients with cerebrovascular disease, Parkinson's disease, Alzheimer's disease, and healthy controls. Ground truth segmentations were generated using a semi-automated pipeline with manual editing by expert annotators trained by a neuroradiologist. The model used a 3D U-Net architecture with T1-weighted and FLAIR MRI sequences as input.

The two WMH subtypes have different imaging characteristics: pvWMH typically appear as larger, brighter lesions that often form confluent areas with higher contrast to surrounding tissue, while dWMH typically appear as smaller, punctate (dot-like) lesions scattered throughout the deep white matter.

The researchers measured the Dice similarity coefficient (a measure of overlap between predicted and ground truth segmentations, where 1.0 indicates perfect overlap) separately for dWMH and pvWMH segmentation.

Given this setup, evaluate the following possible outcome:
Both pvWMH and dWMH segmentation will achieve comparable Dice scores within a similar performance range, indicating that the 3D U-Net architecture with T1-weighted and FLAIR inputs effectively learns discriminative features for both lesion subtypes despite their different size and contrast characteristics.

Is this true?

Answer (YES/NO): NO